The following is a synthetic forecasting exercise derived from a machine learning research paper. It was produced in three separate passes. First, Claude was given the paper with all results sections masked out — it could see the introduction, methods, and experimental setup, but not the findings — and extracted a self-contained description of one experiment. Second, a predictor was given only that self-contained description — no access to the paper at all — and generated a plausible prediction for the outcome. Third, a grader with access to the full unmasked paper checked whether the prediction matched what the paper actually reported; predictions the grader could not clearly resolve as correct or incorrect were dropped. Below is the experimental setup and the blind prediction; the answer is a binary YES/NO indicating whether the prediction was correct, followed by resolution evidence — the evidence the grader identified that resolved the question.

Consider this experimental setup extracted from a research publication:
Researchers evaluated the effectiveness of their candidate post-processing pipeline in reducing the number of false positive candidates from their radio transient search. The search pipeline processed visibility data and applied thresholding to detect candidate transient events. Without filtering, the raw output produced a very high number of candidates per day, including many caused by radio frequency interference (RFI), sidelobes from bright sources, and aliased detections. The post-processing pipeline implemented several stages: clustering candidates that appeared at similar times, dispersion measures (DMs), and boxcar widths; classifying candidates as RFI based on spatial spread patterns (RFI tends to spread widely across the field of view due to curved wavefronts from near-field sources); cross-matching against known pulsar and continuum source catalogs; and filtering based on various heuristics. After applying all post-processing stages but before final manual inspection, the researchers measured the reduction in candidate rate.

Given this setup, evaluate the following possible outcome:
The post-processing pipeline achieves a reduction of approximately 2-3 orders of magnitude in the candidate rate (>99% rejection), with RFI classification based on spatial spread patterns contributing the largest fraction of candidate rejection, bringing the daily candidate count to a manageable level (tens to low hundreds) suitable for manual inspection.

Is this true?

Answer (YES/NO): NO